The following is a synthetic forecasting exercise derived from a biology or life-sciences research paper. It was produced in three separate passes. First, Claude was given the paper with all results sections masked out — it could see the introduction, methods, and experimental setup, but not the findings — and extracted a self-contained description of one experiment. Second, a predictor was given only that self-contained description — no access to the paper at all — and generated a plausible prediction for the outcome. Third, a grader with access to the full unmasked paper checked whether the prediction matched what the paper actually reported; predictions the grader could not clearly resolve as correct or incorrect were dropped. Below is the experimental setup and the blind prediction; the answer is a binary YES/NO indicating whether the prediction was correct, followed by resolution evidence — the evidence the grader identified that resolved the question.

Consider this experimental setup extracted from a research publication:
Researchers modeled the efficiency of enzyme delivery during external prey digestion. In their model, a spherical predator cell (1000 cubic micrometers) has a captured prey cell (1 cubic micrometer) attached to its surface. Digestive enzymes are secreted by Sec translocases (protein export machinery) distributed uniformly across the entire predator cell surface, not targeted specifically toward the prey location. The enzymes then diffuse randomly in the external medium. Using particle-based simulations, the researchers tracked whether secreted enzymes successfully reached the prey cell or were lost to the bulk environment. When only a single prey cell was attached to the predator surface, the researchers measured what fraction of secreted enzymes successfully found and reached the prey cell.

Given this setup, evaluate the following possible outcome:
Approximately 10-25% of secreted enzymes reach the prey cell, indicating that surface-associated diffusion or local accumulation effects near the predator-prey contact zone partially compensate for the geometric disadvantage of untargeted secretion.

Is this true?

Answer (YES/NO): NO